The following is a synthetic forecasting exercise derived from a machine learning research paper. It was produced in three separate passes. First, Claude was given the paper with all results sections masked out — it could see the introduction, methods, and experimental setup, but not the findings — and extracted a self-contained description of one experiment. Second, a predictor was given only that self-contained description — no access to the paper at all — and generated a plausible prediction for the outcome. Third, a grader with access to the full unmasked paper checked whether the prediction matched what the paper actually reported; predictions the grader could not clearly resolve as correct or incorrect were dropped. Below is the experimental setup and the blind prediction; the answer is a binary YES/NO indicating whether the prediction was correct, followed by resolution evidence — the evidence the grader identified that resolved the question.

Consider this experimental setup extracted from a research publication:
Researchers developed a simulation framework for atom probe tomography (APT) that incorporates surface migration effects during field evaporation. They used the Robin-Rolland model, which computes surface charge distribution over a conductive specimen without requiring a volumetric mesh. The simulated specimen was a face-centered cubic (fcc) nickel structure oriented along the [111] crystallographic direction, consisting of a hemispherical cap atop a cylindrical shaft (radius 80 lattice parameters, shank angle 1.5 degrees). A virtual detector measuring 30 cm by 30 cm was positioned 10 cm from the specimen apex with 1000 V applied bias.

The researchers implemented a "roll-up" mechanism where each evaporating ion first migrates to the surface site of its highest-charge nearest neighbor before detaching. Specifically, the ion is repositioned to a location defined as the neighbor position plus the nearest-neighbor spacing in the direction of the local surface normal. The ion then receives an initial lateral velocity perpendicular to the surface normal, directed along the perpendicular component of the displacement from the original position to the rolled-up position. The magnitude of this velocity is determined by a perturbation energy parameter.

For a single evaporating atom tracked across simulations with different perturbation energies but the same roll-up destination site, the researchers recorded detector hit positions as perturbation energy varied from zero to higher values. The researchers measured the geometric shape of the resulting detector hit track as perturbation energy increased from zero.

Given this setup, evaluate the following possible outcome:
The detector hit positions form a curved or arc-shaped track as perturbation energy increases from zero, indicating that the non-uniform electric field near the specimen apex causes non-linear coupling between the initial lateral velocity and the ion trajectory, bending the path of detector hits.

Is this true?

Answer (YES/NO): NO